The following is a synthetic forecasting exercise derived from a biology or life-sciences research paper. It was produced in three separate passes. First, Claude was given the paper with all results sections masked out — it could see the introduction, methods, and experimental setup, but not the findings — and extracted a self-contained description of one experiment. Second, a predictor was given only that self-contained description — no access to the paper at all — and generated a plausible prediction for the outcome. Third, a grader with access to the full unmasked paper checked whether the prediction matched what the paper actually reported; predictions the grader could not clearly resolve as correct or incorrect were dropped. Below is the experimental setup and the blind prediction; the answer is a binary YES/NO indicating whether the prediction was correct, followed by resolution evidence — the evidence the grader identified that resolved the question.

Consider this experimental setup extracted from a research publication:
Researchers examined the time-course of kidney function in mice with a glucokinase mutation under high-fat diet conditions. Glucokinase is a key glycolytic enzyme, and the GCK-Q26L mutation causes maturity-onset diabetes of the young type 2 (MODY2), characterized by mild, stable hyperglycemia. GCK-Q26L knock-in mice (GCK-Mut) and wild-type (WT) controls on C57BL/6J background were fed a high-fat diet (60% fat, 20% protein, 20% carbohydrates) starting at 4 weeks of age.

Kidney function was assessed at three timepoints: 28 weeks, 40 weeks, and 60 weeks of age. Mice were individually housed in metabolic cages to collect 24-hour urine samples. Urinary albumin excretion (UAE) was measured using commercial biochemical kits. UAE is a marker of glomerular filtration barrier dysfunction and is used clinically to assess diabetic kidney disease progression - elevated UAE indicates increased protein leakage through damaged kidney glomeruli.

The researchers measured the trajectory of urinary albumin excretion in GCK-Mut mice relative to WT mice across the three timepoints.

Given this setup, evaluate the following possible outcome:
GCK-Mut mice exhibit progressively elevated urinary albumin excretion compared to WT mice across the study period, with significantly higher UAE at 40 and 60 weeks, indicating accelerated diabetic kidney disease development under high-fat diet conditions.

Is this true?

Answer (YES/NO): NO